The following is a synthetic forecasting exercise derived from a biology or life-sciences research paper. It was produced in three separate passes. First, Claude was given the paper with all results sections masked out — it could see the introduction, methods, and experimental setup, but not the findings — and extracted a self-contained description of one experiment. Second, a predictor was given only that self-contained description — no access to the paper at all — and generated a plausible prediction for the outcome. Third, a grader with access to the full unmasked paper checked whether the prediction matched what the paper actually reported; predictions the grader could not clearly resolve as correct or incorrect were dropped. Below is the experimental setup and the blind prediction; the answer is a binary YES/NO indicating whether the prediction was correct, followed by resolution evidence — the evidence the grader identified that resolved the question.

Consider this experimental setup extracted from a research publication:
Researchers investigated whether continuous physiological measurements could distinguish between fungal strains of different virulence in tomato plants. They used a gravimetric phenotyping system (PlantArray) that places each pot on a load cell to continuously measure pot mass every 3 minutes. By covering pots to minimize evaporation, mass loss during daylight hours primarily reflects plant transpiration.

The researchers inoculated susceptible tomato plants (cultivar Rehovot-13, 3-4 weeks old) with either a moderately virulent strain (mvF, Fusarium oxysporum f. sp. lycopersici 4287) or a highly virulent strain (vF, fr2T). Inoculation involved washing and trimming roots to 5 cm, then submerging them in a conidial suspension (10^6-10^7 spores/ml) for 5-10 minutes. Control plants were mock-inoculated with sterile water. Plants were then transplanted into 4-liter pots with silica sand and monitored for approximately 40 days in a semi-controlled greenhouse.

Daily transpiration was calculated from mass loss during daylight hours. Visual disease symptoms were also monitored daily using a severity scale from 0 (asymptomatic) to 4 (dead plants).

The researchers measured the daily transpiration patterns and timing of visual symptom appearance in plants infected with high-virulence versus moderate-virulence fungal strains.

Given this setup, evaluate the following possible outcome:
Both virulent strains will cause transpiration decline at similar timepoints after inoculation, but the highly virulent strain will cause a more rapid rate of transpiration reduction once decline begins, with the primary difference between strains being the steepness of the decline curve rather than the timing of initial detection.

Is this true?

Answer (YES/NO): NO